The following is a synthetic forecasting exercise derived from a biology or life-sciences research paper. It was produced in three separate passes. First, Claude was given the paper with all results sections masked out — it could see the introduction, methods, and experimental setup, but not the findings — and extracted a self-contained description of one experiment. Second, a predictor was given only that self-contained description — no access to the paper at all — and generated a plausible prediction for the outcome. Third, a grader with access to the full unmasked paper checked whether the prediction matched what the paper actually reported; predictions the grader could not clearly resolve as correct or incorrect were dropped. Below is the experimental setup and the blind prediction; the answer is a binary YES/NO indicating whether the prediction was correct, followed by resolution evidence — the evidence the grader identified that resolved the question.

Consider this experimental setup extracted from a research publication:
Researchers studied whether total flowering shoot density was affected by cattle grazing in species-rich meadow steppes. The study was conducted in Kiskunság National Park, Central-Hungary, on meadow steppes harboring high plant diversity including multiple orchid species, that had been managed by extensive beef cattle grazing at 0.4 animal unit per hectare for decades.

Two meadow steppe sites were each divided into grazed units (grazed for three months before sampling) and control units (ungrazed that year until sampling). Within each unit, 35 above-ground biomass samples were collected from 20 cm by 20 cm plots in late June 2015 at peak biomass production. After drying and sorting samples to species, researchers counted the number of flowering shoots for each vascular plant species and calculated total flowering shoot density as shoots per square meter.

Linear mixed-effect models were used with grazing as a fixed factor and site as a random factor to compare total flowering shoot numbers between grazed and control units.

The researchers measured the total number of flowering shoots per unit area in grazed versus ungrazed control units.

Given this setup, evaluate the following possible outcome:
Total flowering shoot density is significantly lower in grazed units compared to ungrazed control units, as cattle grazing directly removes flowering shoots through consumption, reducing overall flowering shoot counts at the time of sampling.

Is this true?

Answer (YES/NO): YES